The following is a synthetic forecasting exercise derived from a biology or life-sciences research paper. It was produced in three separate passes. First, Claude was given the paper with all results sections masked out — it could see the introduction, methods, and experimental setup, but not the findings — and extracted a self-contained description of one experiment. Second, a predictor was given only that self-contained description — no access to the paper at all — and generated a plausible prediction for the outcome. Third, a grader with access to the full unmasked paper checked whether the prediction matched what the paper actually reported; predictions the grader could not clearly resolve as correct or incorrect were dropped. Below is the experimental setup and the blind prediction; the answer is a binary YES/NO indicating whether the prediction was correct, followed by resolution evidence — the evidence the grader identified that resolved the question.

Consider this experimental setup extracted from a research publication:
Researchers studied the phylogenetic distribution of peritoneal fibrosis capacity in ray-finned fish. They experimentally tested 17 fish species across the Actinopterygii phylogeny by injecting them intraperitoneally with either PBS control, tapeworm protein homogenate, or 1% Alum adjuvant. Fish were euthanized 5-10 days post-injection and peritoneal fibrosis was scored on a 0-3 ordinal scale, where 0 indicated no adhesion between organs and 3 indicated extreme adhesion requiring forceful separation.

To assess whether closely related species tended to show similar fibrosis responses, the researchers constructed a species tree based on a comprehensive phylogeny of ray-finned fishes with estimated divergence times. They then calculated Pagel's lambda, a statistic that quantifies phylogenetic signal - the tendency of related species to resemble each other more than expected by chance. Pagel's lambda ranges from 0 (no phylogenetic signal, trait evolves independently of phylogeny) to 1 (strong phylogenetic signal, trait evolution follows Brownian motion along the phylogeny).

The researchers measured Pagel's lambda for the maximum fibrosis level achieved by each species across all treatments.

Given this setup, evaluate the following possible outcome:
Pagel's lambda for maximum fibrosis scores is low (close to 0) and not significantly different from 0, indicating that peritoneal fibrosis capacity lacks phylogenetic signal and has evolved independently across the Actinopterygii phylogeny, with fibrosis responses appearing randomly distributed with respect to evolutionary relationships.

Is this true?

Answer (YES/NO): NO